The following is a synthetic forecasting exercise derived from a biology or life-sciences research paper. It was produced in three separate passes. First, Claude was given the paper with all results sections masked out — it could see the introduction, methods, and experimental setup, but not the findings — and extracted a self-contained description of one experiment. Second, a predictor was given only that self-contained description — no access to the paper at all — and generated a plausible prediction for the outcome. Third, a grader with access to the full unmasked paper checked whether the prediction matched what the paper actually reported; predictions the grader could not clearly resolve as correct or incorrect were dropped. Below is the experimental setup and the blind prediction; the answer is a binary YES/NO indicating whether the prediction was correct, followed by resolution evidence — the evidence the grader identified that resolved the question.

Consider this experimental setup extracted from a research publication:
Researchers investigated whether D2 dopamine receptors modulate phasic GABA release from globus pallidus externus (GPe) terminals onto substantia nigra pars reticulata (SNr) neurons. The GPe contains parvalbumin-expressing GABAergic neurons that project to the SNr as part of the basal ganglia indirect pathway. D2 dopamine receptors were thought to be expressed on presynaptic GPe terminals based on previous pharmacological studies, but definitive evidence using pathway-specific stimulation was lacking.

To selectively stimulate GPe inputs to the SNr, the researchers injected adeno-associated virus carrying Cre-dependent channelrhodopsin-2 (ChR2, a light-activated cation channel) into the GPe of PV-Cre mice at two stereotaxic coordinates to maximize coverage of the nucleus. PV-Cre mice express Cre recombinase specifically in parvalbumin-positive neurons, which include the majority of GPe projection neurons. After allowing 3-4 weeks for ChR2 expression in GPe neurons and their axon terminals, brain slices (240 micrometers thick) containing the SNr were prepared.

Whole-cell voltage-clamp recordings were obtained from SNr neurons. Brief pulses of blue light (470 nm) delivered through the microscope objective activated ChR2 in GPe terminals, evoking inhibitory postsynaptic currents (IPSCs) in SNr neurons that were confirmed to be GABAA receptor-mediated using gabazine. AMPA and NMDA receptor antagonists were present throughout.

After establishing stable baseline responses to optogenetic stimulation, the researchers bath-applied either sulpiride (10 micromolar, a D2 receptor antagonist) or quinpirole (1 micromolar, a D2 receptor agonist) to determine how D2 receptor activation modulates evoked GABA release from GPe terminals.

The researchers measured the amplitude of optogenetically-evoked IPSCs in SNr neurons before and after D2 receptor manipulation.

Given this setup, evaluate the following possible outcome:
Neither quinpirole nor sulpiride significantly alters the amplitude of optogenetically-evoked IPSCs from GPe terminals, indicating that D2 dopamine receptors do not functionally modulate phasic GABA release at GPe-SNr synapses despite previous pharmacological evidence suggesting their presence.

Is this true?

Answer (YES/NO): NO